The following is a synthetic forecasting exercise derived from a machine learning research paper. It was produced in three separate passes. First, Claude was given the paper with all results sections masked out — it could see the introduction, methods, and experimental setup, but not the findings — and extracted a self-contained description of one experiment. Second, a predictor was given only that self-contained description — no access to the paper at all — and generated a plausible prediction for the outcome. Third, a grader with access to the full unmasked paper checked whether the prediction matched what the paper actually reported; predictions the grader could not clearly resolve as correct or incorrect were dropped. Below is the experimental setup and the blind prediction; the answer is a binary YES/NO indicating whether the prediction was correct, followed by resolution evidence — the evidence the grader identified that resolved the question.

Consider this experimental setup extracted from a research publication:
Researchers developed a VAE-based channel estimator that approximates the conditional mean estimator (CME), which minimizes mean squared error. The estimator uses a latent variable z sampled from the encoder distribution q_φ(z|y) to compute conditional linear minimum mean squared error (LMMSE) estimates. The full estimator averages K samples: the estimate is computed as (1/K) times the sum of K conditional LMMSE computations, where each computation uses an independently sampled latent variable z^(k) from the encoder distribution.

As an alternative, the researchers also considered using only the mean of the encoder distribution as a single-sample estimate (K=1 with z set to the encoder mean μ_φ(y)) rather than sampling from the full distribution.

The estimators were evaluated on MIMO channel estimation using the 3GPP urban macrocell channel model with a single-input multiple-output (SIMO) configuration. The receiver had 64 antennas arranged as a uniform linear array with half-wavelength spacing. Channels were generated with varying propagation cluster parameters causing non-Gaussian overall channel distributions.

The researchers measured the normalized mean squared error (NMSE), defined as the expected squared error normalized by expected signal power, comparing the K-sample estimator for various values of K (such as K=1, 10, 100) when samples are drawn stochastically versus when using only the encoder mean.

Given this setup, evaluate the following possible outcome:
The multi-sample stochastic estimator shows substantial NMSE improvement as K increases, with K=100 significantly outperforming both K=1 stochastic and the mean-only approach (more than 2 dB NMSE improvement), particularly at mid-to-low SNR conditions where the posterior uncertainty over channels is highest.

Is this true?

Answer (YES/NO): NO